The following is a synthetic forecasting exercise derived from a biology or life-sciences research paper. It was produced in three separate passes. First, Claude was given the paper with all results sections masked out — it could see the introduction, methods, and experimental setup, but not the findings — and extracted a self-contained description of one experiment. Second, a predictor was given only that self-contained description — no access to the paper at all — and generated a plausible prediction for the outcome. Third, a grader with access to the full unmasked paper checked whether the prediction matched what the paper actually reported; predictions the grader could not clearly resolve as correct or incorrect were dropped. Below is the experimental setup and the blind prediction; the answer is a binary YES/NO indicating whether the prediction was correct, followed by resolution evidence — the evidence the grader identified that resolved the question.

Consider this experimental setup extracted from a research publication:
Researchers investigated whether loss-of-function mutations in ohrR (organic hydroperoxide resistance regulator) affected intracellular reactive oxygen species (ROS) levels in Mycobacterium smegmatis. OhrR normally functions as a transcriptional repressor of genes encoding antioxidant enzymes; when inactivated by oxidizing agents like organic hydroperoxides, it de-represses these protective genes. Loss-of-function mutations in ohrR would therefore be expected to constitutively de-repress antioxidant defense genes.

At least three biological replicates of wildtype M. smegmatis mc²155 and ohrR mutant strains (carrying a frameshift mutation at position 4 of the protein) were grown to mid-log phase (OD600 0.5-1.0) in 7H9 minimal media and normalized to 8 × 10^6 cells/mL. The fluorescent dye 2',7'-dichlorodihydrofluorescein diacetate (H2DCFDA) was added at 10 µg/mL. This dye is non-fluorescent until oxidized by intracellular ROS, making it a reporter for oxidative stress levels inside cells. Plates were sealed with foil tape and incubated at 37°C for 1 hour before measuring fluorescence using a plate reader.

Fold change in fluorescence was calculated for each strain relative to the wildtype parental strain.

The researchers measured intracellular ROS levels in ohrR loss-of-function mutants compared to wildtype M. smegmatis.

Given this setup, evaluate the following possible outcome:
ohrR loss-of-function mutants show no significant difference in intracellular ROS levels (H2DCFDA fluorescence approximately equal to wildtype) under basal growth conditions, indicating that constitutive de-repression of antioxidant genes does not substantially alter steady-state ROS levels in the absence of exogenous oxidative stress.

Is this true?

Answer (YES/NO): NO